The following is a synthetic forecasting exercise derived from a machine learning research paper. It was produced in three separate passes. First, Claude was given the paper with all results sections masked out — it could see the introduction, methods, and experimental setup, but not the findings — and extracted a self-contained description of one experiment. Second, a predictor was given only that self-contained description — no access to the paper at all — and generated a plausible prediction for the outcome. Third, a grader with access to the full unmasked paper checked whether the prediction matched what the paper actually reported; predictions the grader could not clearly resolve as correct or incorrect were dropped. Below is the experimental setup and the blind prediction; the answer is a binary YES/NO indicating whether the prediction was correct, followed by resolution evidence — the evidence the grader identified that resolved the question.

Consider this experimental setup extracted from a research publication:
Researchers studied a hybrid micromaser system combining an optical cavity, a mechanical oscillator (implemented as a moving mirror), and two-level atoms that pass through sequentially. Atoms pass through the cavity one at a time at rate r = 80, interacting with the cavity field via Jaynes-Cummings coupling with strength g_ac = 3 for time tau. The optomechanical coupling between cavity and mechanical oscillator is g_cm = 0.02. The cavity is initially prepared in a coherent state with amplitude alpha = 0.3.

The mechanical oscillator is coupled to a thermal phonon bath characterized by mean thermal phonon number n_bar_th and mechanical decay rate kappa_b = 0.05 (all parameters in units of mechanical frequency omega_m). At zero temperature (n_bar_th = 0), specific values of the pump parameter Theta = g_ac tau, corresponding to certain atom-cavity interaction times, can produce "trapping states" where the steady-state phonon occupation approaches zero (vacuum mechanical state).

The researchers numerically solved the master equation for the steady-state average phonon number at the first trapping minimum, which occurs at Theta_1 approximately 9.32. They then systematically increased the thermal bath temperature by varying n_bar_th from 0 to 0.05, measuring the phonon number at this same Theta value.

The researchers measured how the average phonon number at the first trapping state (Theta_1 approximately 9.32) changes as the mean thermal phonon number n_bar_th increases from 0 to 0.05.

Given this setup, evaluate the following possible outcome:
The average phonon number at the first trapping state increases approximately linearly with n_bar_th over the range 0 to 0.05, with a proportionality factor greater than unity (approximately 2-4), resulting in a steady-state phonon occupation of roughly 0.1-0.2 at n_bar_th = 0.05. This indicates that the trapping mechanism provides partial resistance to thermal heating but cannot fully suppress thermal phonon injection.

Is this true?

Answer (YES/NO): NO